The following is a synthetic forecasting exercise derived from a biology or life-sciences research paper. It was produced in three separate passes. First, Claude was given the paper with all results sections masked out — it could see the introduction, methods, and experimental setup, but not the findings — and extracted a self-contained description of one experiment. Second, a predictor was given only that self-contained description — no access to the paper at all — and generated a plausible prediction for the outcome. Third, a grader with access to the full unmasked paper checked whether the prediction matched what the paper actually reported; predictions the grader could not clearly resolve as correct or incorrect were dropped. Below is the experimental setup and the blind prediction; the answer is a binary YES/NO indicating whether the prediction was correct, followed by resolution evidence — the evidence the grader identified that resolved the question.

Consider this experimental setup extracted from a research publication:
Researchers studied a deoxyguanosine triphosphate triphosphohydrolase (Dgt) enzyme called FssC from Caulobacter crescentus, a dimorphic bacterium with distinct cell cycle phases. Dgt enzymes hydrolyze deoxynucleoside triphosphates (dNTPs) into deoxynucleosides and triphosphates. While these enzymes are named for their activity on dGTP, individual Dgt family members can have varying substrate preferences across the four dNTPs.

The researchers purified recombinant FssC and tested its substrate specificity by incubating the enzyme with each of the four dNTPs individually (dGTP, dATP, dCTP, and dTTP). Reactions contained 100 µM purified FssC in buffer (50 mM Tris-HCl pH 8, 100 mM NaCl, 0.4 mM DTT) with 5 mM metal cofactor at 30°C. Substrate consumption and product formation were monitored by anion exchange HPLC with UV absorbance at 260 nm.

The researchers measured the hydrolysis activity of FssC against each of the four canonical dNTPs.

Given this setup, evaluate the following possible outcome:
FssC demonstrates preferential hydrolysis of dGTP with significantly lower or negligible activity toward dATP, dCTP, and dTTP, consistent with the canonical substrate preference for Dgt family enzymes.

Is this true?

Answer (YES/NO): NO